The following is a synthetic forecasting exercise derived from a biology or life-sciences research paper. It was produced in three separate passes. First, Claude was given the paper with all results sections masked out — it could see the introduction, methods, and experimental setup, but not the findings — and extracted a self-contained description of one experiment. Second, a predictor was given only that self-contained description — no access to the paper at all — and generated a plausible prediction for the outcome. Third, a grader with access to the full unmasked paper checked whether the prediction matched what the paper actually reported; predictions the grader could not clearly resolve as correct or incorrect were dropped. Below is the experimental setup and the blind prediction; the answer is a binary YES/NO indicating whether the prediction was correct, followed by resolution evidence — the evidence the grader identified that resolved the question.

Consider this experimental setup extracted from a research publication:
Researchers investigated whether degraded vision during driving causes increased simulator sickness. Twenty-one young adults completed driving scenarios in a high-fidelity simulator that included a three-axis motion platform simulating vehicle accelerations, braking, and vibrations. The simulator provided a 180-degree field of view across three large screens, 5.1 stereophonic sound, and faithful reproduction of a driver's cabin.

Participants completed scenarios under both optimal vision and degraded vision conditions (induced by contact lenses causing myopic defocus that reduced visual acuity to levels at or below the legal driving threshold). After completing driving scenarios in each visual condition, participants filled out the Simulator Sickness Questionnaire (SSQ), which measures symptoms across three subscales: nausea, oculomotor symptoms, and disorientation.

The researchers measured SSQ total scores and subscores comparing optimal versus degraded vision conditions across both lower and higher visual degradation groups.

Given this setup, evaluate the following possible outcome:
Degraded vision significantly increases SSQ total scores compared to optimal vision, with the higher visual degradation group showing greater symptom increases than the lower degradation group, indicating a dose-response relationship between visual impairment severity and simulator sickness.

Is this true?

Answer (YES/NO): NO